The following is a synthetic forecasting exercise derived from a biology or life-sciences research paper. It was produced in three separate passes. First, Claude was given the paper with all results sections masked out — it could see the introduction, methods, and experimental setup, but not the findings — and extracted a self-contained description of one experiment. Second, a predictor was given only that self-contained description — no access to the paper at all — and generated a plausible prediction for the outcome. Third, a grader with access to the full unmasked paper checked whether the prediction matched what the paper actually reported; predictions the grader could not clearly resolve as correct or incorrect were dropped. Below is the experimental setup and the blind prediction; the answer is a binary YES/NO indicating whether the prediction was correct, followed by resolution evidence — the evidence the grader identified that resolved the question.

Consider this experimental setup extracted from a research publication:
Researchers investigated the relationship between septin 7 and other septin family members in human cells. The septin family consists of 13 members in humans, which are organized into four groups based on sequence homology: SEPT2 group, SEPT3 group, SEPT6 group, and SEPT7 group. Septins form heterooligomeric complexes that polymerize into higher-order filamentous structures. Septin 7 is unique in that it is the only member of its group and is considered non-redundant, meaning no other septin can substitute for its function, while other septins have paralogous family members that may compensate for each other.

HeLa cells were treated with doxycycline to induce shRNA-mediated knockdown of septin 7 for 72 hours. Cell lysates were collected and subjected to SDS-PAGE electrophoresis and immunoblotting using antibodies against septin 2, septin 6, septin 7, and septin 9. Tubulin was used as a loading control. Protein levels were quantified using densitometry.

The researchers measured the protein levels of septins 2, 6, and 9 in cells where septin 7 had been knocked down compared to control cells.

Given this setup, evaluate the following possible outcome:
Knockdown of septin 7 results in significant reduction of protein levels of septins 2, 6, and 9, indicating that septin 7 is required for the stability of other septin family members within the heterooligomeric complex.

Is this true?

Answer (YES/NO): YES